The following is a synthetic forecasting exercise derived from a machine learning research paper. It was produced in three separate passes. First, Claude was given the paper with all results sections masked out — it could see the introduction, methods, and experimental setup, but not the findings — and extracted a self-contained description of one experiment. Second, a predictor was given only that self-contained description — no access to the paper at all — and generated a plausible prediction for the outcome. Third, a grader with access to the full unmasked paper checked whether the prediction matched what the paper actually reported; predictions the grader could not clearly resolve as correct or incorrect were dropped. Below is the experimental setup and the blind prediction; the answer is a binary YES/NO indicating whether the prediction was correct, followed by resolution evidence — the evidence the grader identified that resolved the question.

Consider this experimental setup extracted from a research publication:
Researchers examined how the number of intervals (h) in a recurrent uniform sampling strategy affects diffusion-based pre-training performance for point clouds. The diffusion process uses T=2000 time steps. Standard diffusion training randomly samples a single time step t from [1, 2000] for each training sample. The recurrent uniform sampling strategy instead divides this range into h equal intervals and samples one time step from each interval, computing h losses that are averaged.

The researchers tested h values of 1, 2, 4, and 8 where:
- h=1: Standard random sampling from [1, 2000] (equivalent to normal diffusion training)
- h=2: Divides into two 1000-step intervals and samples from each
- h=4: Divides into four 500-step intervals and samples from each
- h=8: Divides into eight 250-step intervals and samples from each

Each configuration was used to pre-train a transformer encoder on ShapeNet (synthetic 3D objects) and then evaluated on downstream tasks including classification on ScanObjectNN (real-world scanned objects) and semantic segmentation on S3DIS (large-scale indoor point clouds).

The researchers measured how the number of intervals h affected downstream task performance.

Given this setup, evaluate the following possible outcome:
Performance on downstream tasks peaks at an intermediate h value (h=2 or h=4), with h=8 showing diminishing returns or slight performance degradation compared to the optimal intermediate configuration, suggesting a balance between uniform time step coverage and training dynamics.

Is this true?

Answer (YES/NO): YES